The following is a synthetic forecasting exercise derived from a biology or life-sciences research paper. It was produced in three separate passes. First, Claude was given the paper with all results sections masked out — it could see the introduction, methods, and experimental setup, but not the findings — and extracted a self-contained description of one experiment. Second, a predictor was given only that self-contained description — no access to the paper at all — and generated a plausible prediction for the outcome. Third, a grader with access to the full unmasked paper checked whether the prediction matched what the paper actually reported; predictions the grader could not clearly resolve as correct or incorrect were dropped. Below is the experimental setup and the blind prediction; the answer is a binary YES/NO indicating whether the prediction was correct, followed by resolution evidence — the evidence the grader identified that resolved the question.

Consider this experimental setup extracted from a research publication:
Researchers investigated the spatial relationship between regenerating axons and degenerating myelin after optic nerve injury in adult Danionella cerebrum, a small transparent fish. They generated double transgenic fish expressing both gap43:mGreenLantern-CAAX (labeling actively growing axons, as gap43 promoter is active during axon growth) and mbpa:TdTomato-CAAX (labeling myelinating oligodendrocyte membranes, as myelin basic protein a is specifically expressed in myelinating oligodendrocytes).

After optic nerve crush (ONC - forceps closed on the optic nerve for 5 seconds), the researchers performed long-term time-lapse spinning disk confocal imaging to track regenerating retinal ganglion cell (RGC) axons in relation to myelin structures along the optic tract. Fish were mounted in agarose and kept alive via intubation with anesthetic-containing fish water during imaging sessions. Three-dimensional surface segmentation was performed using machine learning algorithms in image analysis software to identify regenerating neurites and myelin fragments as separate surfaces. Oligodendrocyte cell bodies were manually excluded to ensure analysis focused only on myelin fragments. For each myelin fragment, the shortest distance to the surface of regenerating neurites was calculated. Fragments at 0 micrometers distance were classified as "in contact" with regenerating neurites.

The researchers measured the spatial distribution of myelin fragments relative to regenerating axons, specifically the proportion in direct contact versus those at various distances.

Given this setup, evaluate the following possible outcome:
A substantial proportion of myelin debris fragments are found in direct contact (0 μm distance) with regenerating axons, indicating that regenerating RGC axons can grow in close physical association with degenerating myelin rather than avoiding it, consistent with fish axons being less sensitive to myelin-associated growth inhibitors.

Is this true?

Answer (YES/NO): NO